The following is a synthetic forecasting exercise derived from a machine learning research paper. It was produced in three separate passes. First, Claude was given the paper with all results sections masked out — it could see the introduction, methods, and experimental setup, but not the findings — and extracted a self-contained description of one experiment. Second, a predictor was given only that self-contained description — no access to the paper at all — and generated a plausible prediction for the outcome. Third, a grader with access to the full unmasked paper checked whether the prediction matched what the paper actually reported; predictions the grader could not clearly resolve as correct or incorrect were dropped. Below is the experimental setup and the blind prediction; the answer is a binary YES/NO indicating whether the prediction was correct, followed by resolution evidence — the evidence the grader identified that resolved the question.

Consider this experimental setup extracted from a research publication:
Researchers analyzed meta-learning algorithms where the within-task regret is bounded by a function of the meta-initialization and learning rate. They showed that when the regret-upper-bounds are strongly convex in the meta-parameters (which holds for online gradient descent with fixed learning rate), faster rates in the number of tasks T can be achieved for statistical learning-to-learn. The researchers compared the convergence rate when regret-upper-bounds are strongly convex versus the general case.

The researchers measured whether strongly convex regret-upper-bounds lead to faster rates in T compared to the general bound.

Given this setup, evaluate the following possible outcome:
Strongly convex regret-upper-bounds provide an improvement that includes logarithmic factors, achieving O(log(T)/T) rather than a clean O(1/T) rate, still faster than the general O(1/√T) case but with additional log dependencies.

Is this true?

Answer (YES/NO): NO